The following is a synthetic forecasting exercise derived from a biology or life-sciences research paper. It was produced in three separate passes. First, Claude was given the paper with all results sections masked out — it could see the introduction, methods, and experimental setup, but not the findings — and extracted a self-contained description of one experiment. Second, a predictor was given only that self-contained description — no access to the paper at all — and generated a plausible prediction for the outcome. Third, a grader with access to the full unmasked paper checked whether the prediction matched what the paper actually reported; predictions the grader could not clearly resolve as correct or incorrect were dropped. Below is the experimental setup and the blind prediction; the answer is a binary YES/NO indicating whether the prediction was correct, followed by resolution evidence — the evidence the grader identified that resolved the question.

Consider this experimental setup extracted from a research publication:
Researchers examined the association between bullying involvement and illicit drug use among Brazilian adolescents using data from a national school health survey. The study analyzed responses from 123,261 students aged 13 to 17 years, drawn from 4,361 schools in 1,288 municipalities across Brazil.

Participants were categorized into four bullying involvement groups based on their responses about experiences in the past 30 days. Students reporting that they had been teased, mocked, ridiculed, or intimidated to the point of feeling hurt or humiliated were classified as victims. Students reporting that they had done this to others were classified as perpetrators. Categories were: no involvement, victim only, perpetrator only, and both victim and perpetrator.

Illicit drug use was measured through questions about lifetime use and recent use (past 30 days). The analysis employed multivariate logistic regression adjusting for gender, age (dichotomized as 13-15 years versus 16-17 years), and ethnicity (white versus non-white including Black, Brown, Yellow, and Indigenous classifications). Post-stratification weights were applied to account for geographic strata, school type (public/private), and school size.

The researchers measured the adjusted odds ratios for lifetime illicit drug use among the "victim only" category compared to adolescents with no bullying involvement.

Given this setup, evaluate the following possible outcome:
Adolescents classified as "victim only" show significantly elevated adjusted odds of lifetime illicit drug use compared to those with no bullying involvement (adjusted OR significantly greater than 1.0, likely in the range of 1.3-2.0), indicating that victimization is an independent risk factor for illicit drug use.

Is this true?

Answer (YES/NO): NO